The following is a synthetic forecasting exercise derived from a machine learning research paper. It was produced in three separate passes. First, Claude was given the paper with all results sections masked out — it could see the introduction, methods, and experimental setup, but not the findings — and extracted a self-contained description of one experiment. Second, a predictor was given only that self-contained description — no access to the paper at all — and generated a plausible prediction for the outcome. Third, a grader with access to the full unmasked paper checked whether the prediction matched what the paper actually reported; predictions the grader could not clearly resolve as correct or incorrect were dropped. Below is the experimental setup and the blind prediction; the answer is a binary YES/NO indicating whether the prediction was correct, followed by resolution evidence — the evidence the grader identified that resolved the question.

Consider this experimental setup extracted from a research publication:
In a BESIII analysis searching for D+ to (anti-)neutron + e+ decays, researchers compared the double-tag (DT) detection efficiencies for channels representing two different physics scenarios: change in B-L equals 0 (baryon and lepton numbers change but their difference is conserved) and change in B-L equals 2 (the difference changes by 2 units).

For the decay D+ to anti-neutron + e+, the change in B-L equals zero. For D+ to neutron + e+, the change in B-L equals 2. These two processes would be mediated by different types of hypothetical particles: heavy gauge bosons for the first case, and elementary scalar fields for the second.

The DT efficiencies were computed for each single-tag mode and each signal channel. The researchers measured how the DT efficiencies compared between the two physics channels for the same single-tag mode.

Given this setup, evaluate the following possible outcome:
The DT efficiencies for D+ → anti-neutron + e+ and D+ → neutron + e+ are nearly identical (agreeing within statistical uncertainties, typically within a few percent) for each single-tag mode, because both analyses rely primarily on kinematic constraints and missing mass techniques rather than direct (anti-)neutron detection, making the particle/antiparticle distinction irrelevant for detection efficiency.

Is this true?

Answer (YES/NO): NO